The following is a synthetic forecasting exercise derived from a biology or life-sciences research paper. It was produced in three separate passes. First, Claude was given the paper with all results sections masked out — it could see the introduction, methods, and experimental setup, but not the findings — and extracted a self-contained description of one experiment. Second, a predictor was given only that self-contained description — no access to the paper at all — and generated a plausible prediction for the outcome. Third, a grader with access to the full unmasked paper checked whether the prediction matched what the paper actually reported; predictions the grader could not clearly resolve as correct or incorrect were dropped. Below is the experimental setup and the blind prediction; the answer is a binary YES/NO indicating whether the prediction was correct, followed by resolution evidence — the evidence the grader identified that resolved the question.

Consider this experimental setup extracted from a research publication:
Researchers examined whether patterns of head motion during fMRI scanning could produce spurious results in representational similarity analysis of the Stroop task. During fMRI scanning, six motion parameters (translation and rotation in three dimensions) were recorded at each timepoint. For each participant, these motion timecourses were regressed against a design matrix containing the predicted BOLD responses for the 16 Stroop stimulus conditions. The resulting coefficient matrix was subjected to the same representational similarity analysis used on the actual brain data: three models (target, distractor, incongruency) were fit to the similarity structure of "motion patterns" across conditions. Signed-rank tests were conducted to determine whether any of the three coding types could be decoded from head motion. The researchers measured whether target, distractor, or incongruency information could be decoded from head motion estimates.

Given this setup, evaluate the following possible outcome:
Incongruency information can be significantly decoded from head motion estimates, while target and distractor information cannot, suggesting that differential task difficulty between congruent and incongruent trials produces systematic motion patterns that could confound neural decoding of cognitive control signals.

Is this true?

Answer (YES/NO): NO